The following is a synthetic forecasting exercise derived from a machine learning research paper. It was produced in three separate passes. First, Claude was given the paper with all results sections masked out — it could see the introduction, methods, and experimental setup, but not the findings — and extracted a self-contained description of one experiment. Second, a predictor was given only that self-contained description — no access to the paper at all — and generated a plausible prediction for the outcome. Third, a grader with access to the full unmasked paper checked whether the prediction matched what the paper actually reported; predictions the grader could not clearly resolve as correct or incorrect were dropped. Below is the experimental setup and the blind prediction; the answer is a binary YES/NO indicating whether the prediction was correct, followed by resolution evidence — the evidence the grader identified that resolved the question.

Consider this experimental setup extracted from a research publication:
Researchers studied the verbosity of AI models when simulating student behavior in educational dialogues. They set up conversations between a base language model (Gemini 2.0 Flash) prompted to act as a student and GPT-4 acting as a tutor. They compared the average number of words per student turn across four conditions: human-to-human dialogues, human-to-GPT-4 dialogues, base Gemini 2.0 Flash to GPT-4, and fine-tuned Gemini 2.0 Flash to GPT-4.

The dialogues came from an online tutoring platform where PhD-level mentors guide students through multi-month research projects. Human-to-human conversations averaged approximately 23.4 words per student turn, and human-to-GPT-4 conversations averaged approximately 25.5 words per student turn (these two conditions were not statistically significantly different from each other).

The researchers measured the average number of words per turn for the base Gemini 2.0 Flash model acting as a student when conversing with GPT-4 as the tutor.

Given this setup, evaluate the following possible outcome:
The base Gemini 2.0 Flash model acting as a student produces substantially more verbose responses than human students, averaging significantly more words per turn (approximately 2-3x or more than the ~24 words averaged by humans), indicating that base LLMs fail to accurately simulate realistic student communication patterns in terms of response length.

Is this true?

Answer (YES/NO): YES